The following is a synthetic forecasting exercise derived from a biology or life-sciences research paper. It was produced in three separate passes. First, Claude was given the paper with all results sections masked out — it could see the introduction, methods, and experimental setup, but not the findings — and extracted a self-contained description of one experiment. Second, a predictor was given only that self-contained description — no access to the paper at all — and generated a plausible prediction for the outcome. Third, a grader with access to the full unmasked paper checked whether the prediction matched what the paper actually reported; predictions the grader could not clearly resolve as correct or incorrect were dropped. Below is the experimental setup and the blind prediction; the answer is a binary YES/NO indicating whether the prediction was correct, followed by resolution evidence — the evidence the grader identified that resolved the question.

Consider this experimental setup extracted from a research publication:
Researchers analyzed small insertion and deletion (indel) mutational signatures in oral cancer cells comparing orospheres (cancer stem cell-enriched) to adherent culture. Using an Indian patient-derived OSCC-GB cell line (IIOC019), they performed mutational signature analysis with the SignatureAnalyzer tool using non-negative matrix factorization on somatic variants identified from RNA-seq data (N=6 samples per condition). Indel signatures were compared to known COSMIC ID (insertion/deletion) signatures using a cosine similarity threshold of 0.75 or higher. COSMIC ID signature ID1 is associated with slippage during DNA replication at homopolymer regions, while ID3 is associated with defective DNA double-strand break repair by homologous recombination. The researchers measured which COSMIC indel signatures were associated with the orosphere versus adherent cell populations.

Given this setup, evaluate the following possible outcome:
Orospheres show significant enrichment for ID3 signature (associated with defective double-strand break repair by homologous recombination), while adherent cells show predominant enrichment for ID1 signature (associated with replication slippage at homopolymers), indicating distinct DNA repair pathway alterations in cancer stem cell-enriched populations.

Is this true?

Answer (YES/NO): NO